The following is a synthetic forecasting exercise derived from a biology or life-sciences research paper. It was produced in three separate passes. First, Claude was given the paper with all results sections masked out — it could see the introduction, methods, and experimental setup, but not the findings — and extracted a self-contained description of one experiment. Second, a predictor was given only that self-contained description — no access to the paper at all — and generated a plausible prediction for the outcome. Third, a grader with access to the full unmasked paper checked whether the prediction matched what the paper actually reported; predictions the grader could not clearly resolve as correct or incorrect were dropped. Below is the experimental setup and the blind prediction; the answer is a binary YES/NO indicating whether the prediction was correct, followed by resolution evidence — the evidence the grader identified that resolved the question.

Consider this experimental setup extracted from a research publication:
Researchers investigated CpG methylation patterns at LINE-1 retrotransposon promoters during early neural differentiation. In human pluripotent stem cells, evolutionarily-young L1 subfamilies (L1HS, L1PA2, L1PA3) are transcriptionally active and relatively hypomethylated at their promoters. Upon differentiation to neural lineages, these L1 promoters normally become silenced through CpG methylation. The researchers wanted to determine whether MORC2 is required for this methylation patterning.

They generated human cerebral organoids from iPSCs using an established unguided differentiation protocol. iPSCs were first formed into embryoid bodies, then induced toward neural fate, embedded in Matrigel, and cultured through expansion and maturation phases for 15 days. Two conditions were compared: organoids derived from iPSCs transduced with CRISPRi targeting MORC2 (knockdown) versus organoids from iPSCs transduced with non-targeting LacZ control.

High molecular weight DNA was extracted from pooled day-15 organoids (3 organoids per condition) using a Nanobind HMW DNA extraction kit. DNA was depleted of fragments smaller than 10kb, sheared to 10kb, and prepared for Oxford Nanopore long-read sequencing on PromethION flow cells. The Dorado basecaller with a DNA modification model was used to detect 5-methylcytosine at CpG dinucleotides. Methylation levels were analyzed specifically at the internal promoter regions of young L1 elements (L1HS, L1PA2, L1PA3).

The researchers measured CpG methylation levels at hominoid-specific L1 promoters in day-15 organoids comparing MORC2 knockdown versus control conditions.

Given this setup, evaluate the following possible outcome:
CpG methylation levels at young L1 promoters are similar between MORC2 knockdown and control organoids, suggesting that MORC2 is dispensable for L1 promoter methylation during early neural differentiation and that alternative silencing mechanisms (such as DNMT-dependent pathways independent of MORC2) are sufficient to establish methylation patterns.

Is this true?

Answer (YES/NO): NO